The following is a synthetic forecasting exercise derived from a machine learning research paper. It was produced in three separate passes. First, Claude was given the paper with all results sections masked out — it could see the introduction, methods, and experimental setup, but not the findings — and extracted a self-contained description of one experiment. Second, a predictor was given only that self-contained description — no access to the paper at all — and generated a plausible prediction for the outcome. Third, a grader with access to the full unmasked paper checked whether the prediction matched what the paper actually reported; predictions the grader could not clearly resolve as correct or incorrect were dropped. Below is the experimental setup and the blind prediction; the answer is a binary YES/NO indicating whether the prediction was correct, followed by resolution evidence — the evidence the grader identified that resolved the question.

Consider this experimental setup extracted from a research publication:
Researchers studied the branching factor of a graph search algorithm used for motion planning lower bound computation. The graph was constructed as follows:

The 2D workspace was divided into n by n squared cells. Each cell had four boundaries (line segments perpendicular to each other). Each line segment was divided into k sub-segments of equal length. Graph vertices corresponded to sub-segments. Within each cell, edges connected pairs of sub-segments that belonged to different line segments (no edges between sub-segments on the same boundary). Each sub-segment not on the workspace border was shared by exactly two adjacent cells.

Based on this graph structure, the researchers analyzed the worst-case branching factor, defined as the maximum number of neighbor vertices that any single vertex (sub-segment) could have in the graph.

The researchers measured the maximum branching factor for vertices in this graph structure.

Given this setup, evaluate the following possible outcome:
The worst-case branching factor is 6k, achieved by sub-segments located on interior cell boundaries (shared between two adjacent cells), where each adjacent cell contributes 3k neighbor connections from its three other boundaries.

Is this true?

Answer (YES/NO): YES